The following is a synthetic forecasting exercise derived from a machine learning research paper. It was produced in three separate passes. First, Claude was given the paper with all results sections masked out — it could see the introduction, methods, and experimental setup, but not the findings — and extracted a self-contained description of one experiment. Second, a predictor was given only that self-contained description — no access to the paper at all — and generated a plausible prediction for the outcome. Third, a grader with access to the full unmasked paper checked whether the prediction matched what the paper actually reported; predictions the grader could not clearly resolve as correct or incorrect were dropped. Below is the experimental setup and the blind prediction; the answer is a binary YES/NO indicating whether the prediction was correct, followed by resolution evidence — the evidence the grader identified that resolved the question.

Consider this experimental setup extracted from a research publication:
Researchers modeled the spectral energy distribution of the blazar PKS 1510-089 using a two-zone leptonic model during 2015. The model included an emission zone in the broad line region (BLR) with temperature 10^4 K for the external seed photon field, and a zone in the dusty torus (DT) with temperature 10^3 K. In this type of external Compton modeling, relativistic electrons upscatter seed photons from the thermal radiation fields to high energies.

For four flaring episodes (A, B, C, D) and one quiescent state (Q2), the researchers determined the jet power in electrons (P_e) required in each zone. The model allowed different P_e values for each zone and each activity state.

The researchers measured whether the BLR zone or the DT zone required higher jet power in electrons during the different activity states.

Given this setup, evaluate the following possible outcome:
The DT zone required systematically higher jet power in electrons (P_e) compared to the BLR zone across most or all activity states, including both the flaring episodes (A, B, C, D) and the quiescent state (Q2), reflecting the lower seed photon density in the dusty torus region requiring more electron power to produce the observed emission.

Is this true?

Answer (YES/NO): NO